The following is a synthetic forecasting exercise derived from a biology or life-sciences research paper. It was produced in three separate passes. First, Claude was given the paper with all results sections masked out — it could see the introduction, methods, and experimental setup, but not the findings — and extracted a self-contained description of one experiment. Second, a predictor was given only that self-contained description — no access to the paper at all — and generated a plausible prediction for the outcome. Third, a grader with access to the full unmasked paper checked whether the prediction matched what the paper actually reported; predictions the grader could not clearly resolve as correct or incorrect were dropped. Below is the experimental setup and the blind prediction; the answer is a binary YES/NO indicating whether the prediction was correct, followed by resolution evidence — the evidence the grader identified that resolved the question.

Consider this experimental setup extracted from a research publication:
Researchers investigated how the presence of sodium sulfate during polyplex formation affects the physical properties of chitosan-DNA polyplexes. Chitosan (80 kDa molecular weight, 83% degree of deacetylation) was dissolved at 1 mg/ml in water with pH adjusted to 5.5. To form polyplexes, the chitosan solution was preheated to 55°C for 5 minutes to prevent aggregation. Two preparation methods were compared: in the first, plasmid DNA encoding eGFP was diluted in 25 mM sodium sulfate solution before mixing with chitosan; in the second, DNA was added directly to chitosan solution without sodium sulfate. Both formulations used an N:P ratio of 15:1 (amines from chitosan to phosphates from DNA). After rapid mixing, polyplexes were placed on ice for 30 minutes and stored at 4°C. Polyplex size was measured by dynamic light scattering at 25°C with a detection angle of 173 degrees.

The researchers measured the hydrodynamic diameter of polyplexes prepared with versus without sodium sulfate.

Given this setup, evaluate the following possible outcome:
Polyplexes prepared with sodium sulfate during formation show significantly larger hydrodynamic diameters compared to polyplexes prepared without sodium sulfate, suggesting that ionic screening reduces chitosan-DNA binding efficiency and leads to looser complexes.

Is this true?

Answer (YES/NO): NO